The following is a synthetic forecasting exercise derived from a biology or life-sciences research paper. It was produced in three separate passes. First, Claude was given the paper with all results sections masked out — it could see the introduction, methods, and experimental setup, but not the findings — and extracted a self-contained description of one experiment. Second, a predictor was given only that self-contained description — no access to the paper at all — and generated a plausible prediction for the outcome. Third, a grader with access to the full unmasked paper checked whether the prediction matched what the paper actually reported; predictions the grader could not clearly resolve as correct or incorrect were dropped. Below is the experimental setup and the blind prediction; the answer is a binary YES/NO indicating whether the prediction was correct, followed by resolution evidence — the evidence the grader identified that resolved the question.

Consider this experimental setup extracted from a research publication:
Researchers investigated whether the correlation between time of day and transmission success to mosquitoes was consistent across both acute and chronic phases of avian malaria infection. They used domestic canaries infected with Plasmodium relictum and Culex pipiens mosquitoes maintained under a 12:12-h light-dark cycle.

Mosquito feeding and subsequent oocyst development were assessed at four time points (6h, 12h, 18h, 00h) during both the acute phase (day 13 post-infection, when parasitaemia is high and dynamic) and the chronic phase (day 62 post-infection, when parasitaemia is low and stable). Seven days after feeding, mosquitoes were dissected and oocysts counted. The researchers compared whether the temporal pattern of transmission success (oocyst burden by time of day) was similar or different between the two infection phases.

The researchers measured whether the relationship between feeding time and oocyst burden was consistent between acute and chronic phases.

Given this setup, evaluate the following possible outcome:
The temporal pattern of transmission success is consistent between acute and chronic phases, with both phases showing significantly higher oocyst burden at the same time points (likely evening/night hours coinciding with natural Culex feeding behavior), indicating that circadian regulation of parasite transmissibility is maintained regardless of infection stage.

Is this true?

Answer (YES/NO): NO